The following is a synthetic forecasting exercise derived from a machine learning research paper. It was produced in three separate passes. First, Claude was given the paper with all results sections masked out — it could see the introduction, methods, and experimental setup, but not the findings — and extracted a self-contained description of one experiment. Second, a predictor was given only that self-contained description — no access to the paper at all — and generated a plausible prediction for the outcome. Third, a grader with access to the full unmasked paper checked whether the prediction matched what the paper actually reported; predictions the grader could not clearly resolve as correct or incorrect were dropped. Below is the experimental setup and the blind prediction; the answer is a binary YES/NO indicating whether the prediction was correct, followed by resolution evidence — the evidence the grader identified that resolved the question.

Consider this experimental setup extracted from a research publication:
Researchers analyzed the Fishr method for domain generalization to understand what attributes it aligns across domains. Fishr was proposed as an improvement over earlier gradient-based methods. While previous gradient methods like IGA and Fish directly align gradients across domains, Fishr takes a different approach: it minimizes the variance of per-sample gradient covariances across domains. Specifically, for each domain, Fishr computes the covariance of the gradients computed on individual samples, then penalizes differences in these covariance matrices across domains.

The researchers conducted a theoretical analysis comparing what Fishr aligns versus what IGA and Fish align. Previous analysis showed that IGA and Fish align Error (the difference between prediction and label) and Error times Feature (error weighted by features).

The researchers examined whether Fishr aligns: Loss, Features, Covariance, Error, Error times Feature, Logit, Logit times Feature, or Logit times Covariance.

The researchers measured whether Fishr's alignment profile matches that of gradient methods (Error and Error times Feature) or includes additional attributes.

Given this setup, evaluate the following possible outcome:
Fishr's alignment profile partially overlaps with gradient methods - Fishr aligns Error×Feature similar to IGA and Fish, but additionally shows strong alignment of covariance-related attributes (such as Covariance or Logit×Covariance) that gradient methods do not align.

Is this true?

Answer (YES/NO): NO